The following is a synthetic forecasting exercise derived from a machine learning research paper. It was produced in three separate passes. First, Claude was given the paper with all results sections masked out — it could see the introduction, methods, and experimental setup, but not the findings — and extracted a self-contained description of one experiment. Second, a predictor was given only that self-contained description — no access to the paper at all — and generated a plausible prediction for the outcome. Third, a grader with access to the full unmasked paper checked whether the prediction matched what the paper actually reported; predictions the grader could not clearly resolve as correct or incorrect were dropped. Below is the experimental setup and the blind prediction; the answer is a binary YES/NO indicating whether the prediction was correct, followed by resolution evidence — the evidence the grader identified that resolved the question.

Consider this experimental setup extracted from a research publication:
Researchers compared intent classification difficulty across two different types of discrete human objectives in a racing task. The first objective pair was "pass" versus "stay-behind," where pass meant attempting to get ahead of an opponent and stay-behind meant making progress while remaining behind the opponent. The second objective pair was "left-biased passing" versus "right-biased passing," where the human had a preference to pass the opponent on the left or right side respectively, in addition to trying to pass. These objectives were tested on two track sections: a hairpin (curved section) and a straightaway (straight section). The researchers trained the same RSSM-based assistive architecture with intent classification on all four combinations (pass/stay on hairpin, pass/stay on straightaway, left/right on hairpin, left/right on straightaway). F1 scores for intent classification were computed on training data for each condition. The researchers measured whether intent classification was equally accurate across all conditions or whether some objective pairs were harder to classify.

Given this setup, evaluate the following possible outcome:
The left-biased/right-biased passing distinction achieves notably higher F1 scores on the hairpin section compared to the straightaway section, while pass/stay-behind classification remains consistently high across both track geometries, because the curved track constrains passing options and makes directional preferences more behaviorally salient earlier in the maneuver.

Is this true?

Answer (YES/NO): NO